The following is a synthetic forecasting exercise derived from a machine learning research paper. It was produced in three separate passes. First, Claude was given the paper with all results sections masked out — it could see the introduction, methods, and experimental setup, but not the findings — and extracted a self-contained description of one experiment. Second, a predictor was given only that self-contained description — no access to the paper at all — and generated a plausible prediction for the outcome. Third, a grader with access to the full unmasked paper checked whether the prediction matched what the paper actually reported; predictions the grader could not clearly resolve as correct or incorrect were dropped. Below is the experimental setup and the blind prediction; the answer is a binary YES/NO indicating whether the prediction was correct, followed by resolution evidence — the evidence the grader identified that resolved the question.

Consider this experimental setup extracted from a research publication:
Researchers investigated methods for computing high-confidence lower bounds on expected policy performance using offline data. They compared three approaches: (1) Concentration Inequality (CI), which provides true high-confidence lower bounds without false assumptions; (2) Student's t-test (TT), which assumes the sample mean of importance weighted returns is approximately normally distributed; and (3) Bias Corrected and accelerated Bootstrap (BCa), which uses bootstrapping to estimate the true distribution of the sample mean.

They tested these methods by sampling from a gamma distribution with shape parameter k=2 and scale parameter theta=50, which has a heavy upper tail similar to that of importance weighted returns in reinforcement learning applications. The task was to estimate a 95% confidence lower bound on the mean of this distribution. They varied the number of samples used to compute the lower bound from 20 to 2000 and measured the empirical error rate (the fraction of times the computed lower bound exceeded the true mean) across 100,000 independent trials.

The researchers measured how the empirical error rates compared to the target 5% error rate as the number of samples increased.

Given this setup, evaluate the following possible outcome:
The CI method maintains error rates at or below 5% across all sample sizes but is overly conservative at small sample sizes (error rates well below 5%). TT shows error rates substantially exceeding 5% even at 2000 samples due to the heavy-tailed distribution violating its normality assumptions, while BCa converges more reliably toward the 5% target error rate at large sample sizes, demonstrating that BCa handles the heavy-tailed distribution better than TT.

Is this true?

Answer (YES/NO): NO